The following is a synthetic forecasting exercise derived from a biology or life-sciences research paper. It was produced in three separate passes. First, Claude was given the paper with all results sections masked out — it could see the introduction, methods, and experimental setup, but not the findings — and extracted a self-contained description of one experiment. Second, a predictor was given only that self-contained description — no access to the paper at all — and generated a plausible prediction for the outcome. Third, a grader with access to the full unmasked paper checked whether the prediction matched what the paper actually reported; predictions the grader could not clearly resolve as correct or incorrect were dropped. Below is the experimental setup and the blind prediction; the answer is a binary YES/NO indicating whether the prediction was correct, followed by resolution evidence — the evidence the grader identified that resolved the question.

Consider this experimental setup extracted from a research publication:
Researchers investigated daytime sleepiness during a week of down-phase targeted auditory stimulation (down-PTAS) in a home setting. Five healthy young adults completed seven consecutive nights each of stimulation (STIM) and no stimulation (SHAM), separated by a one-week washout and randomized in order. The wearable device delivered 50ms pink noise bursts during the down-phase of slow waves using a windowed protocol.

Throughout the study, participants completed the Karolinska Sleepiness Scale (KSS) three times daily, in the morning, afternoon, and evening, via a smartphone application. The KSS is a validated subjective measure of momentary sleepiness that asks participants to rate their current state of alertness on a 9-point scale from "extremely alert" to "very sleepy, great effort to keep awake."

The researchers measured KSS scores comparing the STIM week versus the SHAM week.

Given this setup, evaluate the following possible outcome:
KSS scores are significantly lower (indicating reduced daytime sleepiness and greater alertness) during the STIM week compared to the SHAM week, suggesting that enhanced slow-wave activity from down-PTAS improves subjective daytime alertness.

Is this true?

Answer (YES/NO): NO